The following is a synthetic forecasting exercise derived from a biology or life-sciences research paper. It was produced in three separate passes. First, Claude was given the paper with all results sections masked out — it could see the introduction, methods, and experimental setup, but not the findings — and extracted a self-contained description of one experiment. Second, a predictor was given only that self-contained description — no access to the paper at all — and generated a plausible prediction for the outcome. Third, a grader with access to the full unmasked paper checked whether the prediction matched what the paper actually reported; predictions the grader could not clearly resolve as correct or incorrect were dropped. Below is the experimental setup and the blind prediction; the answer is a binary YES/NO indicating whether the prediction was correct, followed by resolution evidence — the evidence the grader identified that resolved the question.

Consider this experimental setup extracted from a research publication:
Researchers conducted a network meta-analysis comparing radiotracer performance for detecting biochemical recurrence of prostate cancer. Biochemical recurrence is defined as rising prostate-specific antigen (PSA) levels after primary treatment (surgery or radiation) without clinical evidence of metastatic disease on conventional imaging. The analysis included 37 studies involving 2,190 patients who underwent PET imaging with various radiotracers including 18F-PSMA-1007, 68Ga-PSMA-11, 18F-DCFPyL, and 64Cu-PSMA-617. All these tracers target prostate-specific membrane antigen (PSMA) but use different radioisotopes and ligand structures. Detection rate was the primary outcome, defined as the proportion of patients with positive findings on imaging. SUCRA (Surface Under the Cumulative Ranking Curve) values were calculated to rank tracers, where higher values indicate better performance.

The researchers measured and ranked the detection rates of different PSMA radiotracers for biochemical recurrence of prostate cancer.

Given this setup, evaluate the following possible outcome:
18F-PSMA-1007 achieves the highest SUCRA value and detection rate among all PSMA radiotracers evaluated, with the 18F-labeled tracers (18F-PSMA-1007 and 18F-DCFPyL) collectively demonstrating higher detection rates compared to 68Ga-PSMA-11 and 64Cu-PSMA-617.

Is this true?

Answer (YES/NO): NO